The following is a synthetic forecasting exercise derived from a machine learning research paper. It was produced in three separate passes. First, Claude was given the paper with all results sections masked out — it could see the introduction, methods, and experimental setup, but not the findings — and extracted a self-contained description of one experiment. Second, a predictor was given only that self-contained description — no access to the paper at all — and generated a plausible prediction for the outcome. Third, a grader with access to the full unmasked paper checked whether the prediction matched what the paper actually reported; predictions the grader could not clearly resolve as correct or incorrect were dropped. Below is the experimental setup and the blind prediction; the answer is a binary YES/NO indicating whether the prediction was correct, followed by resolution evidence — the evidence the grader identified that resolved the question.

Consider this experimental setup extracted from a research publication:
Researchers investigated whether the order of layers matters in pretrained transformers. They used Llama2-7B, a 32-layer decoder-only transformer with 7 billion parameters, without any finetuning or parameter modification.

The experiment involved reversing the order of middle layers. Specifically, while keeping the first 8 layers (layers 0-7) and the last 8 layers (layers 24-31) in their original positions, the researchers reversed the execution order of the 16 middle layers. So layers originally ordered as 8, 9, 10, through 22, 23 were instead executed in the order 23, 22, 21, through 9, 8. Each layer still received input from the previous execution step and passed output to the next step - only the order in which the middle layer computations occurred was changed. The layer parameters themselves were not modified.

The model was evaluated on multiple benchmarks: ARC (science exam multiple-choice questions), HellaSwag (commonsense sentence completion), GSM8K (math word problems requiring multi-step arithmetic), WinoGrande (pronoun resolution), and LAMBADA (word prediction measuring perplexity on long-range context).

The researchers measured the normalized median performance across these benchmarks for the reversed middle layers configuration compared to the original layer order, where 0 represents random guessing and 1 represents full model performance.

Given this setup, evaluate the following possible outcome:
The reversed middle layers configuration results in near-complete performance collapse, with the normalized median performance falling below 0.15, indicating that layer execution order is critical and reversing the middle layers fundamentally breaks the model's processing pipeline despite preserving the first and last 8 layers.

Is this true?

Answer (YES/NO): NO